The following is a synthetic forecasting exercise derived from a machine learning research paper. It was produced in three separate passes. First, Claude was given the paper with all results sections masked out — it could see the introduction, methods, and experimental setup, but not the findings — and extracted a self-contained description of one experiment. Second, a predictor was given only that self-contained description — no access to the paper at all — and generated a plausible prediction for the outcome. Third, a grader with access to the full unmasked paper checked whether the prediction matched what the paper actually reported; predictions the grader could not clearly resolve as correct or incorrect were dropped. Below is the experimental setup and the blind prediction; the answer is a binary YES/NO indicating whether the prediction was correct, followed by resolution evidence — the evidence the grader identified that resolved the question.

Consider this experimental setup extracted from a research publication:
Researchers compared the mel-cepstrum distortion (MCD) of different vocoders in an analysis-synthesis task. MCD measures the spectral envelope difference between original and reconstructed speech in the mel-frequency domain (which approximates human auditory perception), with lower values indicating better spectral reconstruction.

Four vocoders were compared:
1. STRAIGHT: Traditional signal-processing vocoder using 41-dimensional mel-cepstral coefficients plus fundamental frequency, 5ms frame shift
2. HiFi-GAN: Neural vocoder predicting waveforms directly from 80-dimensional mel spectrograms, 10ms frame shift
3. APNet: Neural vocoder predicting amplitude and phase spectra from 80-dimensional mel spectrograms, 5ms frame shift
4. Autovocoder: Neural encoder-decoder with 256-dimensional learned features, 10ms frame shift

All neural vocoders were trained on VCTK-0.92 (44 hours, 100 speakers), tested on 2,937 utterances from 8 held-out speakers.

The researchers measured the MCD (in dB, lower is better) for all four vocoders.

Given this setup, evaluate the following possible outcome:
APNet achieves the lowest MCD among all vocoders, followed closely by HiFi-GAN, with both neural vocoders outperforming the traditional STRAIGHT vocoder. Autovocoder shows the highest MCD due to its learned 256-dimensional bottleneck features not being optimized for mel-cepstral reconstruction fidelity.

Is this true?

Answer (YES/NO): NO